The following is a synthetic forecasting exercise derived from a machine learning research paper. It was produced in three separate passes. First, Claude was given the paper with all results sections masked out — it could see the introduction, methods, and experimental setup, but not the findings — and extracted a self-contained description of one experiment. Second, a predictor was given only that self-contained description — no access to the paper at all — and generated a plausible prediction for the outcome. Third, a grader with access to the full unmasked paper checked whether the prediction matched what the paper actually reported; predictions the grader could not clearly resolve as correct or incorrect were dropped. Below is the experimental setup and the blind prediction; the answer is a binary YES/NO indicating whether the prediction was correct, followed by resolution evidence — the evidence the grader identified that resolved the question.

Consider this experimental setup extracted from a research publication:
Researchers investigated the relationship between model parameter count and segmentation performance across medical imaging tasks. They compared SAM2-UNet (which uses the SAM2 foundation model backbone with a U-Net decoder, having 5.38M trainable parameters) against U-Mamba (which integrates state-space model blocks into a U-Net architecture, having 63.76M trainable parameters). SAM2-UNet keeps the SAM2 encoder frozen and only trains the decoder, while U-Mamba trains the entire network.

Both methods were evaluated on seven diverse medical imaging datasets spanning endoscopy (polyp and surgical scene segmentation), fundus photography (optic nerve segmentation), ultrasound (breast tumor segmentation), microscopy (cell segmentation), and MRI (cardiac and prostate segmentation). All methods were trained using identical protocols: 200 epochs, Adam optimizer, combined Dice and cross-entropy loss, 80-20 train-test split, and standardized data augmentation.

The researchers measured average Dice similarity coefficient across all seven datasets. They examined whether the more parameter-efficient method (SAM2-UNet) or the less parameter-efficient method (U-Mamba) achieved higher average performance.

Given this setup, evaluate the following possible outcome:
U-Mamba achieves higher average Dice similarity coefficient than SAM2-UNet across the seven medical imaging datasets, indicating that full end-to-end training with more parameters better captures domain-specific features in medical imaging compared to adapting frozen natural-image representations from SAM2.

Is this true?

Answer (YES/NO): NO